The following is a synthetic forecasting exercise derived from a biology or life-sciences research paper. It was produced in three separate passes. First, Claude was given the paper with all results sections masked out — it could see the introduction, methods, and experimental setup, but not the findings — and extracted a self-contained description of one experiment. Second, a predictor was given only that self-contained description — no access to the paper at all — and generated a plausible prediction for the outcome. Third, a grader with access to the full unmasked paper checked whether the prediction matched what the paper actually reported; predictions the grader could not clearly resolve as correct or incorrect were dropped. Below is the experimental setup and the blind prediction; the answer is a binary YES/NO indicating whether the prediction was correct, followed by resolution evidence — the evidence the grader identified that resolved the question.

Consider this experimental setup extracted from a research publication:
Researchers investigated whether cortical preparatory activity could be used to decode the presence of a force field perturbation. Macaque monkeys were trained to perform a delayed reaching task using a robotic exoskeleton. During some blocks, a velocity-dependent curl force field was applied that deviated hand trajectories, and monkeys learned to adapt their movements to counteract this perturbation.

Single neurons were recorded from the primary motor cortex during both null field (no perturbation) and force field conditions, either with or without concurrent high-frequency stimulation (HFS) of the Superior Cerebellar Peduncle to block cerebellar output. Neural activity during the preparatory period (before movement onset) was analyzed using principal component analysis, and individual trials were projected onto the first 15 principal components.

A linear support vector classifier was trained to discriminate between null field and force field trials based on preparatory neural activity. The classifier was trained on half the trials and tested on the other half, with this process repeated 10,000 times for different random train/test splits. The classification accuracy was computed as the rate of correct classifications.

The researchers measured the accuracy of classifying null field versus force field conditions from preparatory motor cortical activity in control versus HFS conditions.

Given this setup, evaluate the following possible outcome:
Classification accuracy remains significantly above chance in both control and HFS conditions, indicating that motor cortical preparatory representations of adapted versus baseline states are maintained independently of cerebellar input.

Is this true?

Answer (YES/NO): YES